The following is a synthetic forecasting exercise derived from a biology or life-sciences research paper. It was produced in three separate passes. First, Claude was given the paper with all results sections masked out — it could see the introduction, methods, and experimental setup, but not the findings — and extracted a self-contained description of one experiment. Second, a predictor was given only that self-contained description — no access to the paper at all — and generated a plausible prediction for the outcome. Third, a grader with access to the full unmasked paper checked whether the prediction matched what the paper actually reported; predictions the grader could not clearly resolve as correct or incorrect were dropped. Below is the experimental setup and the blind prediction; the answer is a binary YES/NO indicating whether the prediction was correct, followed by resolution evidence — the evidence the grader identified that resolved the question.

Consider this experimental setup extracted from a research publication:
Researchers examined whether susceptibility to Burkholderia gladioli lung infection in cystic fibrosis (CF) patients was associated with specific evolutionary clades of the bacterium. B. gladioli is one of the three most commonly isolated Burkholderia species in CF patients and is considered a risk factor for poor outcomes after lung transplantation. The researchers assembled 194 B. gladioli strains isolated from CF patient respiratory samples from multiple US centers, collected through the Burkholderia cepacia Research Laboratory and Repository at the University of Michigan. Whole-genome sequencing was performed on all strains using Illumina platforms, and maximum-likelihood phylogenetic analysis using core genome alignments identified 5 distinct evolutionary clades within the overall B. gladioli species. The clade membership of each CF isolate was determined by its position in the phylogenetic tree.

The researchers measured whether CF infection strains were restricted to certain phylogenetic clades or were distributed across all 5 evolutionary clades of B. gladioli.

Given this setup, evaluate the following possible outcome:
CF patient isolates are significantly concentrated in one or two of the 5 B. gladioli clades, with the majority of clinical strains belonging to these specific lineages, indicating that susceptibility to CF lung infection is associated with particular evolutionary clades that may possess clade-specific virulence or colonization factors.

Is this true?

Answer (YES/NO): NO